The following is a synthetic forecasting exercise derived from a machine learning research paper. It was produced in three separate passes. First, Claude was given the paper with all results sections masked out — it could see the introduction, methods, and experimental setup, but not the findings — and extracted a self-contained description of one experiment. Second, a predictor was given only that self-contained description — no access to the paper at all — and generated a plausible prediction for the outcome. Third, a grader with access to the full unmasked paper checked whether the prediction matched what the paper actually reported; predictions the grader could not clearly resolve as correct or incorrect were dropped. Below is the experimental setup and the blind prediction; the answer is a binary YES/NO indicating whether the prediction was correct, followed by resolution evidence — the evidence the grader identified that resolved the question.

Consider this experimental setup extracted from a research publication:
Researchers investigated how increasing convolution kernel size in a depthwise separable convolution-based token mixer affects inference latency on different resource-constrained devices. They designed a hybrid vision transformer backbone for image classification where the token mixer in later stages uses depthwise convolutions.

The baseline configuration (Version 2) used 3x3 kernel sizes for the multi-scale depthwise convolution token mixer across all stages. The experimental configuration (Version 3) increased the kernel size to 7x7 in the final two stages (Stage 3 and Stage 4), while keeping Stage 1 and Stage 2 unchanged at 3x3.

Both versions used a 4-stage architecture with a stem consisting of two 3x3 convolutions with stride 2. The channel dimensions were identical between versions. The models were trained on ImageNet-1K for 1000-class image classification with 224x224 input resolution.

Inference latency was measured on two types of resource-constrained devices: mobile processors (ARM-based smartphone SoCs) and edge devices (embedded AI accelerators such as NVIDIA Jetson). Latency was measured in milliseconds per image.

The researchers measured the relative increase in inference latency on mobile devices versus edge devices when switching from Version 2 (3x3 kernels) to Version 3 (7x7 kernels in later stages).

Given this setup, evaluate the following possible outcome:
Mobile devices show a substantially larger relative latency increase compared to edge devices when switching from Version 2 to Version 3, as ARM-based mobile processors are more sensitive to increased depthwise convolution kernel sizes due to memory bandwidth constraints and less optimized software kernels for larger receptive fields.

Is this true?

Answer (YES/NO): YES